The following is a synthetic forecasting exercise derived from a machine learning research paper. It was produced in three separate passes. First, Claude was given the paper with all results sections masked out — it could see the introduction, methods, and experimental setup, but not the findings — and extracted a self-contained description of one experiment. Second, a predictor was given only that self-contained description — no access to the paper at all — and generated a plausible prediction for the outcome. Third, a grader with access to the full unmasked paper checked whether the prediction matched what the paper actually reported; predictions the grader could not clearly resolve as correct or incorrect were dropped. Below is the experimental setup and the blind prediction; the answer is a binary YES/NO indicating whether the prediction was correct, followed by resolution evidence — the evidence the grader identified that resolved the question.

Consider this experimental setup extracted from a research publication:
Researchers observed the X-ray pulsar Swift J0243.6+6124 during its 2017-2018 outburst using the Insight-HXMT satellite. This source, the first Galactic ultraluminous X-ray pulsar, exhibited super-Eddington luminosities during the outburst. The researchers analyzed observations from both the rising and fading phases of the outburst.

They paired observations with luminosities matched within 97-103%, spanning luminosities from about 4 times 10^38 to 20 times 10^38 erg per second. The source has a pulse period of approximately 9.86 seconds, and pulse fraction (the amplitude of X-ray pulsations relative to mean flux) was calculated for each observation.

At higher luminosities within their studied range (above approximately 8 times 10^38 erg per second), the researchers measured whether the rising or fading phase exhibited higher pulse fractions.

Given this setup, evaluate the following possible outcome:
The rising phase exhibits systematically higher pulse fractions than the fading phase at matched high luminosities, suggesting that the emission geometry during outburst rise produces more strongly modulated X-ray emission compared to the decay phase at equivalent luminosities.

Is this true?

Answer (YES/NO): NO